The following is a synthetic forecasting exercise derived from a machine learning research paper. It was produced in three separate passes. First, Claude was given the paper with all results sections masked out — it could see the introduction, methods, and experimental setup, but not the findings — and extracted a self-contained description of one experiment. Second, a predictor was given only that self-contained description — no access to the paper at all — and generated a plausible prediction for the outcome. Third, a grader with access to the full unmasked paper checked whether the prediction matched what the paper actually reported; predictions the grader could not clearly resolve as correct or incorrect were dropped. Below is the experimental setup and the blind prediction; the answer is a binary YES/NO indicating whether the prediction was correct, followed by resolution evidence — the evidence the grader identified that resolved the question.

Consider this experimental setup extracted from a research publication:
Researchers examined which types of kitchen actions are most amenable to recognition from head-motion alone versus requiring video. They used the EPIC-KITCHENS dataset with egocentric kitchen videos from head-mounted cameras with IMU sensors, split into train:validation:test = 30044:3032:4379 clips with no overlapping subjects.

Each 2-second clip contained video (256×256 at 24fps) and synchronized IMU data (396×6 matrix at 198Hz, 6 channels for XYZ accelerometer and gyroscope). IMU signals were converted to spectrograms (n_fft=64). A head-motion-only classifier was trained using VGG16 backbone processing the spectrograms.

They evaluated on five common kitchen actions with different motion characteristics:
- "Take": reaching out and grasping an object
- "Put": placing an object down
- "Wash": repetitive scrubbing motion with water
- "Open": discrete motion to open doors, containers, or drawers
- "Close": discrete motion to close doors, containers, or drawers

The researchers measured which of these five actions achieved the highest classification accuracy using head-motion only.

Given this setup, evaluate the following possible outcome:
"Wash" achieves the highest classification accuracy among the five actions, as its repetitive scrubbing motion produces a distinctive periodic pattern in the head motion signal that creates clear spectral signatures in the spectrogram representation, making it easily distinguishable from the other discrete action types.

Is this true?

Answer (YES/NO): NO